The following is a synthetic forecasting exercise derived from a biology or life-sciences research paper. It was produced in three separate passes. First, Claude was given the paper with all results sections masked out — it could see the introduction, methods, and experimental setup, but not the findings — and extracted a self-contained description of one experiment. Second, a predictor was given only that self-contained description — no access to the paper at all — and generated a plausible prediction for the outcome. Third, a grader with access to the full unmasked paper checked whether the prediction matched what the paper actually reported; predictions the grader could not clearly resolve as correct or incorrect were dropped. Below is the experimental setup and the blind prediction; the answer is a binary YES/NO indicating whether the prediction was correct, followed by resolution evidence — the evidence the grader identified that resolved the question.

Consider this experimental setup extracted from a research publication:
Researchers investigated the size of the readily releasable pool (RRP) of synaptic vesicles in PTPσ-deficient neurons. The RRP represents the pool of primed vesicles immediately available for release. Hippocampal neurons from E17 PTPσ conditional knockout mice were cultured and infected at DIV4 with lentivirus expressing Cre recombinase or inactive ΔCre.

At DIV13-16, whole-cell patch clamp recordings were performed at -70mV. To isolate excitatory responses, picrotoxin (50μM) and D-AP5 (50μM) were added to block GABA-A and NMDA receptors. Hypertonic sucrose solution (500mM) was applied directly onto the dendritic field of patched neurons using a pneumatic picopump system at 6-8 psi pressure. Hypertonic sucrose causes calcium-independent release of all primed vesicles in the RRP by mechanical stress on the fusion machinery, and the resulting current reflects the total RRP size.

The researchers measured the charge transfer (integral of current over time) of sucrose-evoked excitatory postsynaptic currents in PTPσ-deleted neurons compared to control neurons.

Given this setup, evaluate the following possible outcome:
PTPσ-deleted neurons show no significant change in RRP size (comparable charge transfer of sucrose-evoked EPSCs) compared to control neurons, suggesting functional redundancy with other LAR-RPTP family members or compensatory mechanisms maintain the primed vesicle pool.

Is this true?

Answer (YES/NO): NO